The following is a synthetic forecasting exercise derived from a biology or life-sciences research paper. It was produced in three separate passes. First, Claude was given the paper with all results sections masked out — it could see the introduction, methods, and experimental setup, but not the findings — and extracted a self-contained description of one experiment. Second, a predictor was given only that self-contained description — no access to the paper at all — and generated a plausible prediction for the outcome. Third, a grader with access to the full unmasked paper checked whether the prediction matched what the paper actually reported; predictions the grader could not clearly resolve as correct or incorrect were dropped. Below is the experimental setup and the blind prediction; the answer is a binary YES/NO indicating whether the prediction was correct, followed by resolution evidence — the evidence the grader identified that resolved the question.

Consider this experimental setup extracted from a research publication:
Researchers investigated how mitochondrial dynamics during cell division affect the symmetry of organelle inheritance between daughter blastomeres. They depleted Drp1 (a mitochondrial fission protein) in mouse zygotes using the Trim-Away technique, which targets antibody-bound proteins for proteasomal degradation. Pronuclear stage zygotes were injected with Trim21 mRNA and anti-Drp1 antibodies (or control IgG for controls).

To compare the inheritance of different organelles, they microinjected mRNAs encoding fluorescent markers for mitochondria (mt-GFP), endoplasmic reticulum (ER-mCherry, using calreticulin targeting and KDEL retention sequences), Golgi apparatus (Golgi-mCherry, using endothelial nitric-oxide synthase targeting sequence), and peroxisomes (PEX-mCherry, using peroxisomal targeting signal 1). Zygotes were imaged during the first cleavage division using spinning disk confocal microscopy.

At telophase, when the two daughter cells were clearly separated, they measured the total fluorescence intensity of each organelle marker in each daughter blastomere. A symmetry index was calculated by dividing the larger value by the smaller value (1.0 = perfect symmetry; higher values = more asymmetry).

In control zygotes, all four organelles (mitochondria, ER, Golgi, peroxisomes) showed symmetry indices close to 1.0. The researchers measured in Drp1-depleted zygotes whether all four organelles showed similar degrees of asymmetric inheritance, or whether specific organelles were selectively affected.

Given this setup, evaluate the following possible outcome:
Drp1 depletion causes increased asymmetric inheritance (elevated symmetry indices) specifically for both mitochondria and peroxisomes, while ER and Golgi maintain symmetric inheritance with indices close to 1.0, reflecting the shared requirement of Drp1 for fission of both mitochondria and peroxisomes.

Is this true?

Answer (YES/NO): NO